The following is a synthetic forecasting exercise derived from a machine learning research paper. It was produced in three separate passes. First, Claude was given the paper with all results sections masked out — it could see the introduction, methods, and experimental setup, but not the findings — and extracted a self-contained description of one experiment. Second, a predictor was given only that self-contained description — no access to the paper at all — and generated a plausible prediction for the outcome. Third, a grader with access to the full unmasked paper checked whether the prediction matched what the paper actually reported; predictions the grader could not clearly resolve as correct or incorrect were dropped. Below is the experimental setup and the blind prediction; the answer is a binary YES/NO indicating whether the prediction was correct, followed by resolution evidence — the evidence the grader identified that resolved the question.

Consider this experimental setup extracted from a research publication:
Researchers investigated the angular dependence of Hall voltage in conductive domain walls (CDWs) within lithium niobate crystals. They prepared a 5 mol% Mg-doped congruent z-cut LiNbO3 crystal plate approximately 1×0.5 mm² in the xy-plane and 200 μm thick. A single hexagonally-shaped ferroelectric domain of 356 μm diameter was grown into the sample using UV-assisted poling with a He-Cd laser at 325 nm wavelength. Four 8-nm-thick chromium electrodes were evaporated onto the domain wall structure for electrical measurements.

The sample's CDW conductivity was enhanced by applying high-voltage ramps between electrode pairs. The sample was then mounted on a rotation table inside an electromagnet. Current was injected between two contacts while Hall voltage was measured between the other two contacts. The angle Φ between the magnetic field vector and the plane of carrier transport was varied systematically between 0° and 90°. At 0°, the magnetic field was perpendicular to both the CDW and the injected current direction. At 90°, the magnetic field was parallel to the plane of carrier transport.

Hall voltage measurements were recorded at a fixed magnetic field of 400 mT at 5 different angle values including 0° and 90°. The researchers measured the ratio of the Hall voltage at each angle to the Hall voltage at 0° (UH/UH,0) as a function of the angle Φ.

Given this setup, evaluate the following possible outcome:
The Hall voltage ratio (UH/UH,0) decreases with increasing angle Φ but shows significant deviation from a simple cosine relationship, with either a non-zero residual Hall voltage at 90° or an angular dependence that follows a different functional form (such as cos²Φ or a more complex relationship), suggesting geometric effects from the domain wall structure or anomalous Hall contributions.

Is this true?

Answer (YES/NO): NO